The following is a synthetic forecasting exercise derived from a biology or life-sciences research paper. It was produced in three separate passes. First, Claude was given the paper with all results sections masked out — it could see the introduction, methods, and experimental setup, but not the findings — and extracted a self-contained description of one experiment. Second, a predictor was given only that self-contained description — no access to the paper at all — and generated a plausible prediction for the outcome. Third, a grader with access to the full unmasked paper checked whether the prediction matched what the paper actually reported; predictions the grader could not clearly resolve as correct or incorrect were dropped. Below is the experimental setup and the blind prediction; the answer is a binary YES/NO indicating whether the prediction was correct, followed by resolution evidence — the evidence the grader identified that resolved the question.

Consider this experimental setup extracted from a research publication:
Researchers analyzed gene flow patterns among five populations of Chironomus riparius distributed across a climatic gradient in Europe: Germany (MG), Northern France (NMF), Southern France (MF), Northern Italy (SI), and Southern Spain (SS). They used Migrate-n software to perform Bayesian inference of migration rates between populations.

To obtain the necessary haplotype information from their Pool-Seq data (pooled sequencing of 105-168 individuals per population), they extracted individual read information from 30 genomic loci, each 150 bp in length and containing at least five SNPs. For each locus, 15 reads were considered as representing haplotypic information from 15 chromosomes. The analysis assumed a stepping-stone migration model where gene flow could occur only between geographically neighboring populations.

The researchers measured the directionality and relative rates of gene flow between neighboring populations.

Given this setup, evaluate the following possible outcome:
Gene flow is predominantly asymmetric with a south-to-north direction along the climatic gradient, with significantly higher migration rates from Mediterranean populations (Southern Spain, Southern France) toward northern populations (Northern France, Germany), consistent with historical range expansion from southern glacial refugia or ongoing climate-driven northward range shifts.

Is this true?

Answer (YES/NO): NO